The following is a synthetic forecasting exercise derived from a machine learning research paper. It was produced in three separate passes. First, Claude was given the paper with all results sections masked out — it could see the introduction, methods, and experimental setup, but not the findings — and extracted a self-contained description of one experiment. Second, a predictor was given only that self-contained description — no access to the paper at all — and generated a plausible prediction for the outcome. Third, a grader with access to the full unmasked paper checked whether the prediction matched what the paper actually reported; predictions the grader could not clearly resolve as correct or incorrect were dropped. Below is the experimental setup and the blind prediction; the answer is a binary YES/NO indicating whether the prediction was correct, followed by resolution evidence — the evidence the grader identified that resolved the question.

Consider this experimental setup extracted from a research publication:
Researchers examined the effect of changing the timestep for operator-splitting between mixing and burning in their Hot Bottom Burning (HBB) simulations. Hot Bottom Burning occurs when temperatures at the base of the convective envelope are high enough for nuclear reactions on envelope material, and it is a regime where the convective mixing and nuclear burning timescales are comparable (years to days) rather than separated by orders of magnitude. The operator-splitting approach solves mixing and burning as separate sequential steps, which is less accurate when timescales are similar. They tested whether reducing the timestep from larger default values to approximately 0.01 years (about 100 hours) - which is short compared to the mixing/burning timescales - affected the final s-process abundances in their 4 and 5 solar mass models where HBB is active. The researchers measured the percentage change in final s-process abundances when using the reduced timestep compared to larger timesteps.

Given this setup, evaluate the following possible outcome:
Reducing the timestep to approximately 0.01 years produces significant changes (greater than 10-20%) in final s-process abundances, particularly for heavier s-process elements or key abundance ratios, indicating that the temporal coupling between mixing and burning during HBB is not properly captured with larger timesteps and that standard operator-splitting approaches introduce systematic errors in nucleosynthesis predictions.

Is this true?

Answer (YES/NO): NO